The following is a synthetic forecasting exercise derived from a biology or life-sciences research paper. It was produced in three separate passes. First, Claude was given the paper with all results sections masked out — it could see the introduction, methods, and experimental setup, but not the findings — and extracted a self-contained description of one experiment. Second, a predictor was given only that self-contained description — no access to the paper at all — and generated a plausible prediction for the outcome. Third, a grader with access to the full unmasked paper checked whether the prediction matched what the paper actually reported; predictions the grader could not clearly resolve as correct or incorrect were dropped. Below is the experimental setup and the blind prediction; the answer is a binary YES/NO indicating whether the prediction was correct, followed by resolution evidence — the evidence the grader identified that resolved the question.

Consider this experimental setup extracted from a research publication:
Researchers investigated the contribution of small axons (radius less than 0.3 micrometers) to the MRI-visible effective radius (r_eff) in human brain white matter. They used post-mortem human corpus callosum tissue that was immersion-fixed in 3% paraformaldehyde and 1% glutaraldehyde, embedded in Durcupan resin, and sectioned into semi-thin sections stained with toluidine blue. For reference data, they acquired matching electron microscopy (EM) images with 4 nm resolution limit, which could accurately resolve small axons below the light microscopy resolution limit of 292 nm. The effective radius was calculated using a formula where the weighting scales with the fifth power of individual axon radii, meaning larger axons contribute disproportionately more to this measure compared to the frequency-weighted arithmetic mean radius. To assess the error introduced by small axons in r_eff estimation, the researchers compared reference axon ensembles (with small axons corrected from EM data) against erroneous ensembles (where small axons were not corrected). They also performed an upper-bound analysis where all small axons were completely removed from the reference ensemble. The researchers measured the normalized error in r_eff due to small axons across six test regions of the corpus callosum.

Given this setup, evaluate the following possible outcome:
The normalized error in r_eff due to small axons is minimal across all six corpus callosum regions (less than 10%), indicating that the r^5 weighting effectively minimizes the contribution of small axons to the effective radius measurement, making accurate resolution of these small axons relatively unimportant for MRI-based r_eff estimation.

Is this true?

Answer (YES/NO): YES